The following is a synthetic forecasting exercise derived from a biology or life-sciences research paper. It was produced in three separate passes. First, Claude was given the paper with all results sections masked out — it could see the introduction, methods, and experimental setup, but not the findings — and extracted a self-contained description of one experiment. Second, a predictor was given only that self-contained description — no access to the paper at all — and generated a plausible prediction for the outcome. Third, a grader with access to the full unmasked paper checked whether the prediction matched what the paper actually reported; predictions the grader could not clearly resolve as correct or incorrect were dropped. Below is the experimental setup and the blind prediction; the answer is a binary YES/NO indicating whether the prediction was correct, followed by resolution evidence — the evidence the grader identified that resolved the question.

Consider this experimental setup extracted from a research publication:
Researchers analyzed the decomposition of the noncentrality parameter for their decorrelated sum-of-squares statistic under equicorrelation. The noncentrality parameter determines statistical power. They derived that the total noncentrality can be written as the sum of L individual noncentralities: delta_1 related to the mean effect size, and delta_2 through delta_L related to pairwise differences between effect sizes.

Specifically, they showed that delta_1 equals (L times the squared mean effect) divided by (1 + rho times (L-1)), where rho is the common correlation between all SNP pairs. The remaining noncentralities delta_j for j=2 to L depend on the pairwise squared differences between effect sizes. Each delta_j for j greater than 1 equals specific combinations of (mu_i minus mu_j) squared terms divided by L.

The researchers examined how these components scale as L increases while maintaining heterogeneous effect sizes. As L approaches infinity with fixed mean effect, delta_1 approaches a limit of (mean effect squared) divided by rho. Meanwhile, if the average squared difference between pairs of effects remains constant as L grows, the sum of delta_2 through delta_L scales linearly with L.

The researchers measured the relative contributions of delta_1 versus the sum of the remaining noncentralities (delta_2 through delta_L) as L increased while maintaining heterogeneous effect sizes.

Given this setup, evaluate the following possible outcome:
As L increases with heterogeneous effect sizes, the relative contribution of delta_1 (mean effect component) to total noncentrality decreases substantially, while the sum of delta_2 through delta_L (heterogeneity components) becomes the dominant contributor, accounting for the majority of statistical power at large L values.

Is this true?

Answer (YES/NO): YES